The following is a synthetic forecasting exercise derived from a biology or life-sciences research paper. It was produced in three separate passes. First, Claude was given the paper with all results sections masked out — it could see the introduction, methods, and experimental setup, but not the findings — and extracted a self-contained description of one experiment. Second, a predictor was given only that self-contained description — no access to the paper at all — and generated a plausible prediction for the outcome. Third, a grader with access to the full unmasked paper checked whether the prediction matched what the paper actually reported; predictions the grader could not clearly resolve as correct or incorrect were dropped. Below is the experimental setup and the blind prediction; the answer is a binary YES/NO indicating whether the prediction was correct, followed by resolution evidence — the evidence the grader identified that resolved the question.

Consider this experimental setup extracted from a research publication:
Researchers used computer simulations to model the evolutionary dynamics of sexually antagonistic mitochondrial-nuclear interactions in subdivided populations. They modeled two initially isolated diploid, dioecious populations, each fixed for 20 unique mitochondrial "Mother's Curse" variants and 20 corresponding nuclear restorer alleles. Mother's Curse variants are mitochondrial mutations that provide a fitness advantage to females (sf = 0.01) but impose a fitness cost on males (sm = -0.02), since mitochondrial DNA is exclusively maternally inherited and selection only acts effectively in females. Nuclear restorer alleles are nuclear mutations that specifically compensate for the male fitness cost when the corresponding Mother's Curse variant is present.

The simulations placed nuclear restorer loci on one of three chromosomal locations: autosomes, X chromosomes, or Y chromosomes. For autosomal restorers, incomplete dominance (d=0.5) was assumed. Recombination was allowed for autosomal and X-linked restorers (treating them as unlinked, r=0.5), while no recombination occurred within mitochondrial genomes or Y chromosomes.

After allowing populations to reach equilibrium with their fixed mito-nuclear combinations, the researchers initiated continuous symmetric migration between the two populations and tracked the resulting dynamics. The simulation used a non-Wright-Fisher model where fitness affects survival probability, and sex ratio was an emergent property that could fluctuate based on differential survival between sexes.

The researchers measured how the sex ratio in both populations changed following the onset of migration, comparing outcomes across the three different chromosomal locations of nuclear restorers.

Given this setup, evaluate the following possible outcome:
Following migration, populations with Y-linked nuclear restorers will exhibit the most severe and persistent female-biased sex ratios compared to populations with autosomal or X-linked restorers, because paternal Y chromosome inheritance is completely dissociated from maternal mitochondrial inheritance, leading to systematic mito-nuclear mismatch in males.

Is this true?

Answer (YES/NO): NO